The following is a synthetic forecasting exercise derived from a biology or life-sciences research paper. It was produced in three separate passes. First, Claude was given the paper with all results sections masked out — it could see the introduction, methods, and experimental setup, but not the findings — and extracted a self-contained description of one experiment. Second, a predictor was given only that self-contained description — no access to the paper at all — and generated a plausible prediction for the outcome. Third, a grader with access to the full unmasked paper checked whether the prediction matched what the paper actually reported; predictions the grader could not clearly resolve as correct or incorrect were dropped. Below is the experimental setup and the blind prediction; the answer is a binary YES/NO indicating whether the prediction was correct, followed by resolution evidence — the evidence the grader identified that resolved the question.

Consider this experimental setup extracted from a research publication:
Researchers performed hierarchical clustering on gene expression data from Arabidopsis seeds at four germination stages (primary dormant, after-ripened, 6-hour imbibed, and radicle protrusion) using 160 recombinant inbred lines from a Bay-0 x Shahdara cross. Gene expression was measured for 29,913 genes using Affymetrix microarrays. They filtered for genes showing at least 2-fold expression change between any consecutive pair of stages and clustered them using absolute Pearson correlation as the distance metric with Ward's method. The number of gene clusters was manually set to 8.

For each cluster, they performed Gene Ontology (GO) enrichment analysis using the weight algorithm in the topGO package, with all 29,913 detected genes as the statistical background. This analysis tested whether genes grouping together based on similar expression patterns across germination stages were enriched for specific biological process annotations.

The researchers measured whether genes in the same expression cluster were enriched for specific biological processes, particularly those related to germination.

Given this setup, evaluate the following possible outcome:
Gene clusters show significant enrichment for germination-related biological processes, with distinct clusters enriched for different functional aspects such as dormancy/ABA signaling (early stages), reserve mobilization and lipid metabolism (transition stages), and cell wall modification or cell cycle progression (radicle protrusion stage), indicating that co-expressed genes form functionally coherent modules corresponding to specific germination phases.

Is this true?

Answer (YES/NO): NO